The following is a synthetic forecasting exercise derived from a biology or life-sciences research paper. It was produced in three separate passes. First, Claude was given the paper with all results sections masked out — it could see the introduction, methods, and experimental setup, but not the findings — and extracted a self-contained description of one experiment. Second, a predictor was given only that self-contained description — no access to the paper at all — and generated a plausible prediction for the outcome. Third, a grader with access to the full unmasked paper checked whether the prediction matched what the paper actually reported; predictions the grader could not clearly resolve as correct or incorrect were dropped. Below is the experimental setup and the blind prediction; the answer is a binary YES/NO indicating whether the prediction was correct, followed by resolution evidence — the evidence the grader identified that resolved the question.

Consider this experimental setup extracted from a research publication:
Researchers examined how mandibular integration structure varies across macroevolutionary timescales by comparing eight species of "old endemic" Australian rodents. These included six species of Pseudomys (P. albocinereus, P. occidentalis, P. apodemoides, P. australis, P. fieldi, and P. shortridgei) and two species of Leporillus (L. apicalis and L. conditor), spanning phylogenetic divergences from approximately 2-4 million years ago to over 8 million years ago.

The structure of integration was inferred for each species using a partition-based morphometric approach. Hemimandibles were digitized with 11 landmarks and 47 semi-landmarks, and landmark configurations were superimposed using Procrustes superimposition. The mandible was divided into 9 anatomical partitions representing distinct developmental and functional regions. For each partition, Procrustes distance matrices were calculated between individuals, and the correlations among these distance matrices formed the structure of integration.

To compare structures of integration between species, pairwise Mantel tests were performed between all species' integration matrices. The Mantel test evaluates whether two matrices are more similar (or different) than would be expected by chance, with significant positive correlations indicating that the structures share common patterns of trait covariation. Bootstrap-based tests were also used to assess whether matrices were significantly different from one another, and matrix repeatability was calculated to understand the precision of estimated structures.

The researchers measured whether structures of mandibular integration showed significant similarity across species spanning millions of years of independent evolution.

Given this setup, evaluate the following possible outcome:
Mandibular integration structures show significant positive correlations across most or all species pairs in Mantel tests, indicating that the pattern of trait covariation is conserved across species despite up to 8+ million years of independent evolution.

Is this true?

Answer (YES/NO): YES